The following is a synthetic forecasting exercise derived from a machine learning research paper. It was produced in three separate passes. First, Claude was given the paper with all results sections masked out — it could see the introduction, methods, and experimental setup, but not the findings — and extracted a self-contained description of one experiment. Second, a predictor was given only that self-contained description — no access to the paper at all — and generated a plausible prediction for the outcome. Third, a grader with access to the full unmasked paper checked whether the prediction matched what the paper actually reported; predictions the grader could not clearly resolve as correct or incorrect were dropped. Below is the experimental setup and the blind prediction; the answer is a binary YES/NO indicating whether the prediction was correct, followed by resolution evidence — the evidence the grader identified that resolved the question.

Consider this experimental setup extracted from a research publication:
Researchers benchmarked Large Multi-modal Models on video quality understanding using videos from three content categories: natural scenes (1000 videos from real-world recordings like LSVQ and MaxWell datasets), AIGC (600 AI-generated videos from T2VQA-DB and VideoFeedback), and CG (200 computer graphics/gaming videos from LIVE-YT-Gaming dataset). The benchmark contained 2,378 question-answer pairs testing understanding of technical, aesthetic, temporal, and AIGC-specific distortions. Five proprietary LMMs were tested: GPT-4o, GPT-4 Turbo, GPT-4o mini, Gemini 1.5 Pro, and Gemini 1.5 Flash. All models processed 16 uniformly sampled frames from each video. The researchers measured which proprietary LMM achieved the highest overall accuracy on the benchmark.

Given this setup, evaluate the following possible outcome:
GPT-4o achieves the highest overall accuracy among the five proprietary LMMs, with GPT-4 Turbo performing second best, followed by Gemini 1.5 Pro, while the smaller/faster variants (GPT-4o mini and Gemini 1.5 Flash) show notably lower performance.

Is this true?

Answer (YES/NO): NO